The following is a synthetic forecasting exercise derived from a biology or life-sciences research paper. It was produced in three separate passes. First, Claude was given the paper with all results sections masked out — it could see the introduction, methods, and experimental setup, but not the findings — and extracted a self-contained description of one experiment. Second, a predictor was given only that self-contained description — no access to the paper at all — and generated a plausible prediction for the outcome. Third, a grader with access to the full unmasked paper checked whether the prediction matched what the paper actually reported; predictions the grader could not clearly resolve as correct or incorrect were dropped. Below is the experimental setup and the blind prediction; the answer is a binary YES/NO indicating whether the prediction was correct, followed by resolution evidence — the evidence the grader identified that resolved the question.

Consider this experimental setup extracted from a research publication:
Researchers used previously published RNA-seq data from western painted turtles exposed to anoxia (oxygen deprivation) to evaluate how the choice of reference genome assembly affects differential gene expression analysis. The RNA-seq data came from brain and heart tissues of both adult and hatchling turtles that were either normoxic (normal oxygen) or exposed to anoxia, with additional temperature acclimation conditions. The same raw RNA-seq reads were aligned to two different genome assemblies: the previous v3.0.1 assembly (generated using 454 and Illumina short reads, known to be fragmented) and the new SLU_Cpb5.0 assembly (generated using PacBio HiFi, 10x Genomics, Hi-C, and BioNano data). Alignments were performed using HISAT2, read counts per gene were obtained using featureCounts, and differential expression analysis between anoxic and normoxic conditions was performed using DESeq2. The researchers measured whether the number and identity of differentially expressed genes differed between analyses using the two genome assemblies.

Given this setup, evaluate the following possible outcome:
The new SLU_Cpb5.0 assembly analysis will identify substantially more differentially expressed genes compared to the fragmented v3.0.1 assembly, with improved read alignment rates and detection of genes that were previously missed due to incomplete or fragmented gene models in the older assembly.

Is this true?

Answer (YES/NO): YES